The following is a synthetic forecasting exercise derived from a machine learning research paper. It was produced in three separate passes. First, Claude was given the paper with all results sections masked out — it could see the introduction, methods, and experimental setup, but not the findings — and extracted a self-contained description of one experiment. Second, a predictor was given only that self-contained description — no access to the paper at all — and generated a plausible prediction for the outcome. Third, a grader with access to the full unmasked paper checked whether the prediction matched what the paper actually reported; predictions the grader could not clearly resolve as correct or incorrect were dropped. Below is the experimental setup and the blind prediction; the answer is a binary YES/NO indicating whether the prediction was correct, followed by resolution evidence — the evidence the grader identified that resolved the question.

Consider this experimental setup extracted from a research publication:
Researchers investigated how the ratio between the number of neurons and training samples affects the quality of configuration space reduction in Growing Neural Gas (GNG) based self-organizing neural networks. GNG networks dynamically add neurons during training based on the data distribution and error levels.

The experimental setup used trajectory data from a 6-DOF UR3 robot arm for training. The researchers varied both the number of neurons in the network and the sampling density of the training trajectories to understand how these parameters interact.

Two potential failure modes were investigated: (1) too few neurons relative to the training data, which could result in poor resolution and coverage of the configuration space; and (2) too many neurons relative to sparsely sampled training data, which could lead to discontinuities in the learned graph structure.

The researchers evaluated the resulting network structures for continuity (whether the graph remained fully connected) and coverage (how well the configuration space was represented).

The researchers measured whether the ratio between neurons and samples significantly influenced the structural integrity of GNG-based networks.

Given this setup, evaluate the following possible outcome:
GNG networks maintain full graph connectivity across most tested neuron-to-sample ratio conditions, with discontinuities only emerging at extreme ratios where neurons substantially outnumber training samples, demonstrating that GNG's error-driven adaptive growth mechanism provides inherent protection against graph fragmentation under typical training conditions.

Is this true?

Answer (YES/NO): NO